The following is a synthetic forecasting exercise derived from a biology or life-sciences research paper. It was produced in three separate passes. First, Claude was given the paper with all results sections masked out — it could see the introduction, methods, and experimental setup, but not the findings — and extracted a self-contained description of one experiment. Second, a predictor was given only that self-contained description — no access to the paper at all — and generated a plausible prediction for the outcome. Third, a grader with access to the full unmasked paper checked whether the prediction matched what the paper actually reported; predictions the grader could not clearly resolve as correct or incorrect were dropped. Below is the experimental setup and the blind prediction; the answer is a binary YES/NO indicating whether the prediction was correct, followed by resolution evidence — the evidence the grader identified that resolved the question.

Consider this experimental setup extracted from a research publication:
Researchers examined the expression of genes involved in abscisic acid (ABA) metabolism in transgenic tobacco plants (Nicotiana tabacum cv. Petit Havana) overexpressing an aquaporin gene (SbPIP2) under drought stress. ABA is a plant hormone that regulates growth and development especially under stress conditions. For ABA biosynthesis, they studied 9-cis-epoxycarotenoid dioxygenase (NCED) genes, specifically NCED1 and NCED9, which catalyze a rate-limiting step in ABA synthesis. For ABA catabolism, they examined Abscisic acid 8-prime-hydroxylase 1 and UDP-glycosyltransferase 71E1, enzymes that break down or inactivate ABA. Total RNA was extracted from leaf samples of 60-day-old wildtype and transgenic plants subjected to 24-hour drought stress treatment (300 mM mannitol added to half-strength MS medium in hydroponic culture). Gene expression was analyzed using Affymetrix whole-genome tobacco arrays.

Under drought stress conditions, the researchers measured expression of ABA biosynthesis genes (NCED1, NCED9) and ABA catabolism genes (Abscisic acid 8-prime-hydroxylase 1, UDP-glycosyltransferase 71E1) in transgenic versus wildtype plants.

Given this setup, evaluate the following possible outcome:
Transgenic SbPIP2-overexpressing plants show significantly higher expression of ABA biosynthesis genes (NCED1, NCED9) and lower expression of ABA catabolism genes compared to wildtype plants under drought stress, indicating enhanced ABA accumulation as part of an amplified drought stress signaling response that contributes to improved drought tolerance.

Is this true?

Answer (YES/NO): YES